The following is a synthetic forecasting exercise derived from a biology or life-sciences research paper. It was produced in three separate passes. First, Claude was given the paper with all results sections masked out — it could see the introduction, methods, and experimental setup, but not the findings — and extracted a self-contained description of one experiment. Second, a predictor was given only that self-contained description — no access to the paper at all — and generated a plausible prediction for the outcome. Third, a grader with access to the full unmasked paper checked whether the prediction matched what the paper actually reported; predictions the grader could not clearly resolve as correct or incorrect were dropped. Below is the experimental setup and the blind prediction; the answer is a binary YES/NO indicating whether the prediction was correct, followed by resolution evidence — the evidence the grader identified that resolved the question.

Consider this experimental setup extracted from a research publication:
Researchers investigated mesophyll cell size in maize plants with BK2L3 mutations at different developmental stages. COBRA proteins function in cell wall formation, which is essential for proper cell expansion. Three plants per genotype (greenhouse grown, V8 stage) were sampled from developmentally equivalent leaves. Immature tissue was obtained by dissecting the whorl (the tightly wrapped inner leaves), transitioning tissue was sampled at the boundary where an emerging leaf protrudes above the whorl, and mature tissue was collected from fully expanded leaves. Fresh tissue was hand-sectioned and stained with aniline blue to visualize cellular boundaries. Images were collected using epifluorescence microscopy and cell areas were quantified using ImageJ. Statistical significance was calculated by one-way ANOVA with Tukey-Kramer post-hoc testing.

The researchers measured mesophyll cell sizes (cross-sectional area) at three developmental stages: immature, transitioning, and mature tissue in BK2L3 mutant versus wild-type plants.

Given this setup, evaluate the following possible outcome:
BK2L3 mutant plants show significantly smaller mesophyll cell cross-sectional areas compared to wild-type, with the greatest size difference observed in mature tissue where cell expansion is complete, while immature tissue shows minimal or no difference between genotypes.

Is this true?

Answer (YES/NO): NO